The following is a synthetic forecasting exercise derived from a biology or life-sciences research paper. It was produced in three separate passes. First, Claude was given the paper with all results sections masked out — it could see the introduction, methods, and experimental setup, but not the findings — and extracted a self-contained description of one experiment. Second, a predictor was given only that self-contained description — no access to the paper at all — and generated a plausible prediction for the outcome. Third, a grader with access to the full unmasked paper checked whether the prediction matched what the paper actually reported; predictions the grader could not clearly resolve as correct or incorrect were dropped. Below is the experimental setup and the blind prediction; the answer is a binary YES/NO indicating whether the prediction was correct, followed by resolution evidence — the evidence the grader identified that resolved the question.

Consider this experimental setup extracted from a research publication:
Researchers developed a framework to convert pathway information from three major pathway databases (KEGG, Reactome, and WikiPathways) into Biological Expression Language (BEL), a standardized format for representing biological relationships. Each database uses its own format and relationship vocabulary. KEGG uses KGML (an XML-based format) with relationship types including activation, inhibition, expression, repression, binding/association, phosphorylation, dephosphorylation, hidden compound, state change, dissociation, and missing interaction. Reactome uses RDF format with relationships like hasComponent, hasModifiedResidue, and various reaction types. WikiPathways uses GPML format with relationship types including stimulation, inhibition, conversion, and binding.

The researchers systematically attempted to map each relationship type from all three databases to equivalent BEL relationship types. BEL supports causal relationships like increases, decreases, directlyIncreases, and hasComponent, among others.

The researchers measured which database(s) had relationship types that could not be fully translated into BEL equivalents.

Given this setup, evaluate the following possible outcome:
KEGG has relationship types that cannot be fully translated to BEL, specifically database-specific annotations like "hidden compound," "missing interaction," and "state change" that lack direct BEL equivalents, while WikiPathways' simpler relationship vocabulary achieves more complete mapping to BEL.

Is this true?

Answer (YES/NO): YES